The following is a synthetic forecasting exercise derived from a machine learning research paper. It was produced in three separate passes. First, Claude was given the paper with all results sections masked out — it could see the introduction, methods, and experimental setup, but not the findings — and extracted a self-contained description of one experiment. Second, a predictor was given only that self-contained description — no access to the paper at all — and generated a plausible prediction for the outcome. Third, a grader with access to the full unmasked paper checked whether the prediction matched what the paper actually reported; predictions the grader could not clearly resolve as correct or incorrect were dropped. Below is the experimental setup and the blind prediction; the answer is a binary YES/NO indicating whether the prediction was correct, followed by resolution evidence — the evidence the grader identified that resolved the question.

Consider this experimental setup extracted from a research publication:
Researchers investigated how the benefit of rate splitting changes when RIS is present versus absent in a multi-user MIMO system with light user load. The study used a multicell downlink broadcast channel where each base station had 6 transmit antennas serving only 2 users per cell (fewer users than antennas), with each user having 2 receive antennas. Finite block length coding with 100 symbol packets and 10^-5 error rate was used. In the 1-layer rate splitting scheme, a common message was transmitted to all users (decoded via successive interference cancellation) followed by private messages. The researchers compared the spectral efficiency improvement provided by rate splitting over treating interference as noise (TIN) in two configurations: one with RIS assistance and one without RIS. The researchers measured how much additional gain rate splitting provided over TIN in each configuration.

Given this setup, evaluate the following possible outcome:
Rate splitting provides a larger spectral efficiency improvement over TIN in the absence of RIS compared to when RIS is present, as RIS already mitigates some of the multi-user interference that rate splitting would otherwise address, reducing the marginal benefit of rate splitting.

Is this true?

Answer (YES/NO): YES